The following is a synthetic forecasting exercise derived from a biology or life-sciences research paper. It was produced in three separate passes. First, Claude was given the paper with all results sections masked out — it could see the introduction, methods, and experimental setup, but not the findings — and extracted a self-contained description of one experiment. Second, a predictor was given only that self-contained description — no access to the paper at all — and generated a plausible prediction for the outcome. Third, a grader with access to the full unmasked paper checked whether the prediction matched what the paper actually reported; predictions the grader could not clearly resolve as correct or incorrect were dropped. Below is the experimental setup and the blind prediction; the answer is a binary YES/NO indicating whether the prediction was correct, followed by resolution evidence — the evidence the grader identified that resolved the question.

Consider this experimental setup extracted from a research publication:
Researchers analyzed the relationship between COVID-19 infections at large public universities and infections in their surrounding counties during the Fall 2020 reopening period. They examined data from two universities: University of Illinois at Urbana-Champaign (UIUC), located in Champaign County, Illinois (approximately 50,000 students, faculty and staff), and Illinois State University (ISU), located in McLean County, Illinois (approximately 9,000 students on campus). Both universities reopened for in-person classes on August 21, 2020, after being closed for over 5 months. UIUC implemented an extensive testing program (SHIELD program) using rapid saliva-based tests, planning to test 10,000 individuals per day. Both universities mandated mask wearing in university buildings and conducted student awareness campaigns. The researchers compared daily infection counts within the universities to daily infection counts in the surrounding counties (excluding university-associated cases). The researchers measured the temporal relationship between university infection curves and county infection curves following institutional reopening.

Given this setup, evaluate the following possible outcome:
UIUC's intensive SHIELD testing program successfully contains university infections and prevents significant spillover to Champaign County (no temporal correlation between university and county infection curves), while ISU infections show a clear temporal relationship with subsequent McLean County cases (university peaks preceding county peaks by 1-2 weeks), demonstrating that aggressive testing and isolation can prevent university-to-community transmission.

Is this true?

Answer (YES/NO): NO